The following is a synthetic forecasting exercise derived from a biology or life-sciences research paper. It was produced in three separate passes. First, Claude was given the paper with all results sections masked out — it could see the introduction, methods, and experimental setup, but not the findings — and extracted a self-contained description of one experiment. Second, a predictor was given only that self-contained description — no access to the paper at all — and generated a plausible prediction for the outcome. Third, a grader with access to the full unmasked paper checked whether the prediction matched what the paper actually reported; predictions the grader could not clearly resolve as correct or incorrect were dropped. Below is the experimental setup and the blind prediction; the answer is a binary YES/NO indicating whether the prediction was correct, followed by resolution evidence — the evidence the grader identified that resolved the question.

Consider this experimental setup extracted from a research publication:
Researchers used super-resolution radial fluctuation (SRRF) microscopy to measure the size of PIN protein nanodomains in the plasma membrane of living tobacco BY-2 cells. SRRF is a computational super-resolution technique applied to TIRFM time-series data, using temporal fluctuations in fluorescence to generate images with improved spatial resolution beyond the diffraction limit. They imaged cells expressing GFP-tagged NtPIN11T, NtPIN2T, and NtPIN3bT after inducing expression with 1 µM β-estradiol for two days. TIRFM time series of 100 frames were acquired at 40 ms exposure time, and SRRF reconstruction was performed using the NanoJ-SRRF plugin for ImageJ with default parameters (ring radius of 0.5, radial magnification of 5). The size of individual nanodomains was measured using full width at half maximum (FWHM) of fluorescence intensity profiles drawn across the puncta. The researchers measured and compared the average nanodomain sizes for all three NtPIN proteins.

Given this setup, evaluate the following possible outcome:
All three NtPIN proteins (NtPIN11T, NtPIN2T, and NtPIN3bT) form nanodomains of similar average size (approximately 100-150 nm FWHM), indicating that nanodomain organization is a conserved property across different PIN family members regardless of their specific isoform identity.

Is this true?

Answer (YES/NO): NO